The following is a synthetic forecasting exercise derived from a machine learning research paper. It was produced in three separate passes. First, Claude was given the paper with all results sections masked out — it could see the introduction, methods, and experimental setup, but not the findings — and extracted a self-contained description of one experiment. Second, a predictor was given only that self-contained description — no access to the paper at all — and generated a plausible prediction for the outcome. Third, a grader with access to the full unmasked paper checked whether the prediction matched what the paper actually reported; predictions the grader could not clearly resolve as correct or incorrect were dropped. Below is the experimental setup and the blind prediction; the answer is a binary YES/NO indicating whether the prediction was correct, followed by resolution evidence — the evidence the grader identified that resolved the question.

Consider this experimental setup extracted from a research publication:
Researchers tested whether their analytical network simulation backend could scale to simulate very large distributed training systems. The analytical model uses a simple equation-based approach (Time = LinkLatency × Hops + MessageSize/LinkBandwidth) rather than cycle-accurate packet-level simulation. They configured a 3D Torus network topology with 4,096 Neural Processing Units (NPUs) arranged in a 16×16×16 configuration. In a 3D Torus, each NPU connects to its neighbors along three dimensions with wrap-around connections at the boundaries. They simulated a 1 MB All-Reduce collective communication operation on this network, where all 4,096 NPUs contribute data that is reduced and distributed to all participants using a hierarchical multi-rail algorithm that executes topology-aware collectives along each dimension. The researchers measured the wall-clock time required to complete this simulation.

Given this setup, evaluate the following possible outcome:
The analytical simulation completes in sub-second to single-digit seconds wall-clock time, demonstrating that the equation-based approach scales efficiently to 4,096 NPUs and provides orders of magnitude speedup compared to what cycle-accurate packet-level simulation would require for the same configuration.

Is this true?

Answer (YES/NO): YES